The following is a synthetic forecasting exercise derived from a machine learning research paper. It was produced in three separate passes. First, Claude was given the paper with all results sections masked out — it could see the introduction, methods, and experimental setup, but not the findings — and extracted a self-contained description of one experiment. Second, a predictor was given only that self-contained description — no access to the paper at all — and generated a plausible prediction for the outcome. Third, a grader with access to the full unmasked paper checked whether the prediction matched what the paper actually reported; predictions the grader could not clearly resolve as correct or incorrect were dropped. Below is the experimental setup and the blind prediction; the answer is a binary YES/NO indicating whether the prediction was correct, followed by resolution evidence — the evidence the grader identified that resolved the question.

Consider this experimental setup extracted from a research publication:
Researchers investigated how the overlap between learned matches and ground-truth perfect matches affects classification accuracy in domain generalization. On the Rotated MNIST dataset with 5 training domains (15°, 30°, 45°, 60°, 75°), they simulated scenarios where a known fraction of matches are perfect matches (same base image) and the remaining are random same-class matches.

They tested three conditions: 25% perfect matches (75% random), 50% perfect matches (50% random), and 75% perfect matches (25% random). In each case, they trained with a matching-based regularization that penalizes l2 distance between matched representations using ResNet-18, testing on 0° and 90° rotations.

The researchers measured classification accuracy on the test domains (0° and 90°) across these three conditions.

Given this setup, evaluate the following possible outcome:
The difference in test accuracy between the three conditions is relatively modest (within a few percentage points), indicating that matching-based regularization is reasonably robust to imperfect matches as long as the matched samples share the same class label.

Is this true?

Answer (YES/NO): YES